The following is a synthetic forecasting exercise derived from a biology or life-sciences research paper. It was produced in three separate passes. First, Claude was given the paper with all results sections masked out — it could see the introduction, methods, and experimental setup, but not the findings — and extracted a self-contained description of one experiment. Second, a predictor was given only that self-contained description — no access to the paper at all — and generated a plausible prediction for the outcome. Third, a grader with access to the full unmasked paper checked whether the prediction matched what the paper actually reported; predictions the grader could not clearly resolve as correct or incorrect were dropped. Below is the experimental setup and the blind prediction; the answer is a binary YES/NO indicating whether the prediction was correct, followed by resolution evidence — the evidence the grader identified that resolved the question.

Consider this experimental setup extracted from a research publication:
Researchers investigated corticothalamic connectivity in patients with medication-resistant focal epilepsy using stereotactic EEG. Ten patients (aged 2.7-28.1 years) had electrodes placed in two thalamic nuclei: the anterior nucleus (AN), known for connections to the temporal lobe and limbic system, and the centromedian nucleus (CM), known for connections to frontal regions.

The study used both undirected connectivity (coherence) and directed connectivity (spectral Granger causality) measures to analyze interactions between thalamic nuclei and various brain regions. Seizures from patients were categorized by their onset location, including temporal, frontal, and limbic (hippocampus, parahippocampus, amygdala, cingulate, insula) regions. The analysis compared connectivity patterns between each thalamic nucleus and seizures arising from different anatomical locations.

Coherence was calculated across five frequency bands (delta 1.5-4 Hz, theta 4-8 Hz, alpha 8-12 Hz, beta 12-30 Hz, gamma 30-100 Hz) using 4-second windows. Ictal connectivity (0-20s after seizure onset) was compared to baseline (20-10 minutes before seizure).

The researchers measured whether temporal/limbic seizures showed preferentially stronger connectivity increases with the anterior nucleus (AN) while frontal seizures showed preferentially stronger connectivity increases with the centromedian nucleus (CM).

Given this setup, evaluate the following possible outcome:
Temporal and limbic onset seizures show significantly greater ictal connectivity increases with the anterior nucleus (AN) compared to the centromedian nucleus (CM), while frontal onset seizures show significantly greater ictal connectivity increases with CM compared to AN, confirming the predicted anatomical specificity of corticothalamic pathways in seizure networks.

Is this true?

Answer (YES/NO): YES